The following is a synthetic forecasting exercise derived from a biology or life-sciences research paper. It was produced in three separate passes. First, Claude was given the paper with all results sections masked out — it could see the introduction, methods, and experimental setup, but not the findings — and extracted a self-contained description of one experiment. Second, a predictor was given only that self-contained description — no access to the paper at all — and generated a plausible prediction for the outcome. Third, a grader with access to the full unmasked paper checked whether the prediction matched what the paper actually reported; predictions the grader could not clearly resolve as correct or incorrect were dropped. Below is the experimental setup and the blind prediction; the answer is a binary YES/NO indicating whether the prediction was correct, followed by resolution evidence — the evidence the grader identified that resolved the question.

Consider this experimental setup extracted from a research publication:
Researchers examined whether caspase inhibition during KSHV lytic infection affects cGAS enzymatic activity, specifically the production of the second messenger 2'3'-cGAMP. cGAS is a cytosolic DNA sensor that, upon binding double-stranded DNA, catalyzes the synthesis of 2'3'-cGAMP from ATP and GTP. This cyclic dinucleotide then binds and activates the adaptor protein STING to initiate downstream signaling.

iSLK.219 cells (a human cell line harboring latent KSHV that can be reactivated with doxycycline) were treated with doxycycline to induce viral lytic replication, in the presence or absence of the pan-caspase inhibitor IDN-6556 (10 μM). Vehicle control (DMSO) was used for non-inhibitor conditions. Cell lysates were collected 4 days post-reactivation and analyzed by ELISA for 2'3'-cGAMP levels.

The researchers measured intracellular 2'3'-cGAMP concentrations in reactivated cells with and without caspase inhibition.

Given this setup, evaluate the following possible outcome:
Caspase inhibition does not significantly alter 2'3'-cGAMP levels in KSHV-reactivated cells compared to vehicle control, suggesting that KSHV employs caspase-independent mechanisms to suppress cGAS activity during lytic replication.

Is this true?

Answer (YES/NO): NO